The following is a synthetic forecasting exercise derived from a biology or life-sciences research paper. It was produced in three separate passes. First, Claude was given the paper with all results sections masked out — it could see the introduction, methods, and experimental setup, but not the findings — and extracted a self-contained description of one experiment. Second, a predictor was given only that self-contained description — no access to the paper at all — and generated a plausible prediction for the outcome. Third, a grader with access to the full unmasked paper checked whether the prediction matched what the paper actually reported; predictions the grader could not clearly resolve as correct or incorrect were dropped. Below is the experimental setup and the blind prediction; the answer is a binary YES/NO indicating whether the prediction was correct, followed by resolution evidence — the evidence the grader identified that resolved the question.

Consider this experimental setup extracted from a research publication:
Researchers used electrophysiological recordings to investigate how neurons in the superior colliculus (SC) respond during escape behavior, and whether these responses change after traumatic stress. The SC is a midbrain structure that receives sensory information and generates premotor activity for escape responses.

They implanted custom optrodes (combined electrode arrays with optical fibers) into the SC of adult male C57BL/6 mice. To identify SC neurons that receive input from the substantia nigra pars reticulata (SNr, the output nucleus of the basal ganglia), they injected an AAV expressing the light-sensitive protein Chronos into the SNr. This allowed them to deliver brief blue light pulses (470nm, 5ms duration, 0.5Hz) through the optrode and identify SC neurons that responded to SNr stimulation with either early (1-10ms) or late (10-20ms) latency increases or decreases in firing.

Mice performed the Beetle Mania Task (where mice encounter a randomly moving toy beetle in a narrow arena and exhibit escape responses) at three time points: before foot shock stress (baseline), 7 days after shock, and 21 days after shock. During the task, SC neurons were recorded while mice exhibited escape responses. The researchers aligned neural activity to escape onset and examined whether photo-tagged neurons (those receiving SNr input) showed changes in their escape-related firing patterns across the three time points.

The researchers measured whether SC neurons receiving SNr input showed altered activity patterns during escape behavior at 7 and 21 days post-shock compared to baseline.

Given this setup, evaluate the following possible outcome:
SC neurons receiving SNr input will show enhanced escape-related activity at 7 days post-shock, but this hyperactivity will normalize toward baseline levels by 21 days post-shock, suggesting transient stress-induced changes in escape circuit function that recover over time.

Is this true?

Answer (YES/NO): NO